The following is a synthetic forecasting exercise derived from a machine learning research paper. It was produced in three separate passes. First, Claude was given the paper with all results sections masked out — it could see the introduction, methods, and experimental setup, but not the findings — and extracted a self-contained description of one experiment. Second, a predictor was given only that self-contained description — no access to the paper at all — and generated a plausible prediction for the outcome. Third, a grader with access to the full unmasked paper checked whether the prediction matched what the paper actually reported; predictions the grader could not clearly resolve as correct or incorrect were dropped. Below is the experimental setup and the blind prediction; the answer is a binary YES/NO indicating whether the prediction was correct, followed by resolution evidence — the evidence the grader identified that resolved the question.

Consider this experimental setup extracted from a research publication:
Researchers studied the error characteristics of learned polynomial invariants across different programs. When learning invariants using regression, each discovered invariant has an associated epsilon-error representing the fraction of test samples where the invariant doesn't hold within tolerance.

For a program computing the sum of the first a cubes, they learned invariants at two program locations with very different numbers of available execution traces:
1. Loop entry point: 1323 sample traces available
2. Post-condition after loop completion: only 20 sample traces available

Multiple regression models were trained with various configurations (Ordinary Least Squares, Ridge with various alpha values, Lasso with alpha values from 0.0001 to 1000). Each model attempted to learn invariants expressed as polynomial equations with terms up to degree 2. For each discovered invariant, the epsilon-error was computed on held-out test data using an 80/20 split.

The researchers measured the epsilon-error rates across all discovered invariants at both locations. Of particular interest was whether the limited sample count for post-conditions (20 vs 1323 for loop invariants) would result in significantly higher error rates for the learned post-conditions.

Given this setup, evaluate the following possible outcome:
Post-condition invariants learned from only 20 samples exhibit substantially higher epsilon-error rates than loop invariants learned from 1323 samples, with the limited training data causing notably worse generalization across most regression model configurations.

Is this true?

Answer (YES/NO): NO